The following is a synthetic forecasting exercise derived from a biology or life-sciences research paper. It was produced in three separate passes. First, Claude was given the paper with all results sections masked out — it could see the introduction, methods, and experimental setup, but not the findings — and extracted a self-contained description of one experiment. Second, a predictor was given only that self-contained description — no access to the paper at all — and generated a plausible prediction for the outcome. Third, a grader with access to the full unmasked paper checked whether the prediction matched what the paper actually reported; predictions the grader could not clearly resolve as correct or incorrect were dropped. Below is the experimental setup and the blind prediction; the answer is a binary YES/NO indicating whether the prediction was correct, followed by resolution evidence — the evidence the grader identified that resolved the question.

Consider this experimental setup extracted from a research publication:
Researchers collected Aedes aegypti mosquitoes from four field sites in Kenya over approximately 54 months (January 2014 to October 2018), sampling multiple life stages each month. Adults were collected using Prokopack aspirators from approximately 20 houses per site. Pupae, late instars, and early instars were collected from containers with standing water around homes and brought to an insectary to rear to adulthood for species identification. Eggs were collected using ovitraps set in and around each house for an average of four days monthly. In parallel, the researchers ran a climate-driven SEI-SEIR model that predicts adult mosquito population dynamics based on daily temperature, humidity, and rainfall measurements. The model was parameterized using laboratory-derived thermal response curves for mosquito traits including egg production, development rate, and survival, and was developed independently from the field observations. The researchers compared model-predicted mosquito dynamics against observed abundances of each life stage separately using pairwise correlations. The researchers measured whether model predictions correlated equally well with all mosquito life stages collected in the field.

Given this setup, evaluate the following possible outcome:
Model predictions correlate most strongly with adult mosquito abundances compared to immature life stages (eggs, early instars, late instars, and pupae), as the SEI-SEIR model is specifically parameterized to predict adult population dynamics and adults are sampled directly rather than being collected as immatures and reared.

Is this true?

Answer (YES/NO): YES